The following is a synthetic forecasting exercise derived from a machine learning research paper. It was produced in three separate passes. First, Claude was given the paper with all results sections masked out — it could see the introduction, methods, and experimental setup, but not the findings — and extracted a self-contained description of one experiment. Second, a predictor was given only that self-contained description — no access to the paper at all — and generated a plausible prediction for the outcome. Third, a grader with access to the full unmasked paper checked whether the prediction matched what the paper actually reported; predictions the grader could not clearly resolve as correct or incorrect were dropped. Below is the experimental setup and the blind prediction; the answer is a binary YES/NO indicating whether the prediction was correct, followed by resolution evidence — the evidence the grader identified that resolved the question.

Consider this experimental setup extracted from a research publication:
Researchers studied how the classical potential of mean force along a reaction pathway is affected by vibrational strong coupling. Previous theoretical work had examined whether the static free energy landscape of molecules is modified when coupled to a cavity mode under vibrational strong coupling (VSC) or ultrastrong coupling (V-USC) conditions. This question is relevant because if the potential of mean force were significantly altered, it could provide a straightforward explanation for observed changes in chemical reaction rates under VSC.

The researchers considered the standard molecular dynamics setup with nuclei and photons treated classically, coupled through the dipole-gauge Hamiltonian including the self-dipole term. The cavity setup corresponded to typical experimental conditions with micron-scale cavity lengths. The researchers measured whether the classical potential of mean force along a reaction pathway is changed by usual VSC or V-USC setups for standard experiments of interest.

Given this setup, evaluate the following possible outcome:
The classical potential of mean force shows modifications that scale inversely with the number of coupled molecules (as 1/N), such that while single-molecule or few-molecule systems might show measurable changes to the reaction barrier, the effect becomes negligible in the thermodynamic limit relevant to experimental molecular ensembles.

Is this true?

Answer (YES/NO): NO